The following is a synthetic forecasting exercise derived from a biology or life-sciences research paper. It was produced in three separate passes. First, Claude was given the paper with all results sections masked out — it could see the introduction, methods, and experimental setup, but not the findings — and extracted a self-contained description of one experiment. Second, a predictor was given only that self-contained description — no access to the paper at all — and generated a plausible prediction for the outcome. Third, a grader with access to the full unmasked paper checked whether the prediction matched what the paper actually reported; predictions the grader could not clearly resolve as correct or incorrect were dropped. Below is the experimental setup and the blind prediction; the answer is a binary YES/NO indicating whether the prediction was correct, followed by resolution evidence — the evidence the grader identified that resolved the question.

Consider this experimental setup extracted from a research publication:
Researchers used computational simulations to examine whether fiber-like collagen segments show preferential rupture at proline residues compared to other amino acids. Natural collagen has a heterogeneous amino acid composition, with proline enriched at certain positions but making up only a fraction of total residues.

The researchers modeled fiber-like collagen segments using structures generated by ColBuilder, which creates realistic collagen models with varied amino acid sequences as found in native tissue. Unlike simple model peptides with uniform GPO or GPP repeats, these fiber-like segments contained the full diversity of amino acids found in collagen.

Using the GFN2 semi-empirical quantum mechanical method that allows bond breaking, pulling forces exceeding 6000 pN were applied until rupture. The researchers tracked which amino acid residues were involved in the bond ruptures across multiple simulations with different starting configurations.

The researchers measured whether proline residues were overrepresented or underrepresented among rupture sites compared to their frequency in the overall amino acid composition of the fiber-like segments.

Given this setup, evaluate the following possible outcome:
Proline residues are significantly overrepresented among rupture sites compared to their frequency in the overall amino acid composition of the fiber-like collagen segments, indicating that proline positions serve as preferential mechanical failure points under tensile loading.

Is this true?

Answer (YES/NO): YES